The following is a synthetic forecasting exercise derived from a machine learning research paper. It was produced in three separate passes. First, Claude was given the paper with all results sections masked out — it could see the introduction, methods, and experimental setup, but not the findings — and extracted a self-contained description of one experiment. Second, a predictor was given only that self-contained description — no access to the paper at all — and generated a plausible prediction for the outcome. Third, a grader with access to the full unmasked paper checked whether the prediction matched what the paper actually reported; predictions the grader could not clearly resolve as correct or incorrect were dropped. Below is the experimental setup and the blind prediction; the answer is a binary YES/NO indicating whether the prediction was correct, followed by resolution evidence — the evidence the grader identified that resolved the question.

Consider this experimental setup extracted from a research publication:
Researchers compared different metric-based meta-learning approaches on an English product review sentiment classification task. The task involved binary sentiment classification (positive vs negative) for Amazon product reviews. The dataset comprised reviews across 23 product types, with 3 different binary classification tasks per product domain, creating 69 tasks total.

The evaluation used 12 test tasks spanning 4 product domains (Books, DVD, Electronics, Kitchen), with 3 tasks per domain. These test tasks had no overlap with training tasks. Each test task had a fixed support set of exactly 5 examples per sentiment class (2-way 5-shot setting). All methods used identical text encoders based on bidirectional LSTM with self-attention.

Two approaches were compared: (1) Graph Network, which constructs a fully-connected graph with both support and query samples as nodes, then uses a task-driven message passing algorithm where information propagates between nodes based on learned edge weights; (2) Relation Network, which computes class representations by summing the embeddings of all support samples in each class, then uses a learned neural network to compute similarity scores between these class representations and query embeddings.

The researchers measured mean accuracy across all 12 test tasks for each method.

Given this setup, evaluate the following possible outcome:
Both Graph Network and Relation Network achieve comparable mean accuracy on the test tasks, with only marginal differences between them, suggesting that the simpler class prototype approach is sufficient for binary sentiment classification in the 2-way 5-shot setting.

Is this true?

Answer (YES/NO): YES